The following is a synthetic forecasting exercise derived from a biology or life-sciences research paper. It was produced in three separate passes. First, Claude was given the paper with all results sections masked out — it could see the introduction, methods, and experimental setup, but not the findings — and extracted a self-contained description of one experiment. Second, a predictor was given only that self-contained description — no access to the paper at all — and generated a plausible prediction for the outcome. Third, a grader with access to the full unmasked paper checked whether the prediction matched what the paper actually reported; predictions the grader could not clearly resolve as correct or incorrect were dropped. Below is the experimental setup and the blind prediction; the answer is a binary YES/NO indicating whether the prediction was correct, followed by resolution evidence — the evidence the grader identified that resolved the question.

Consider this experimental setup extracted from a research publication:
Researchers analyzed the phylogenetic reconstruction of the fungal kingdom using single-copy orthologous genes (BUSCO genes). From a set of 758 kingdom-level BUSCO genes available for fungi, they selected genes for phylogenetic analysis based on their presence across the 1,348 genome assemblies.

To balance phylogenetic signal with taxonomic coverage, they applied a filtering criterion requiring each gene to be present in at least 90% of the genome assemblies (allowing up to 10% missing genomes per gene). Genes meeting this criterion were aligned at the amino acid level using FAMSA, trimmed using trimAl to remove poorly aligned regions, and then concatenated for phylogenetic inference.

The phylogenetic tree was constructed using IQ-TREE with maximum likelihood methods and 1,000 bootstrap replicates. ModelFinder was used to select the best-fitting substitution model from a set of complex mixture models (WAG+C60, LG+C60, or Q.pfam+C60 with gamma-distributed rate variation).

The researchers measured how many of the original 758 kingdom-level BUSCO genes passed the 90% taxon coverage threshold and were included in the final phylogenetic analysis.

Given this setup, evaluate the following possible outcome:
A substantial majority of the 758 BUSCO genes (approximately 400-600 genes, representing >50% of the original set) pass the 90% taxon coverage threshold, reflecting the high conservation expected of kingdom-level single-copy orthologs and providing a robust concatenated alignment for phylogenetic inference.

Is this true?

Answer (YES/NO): NO